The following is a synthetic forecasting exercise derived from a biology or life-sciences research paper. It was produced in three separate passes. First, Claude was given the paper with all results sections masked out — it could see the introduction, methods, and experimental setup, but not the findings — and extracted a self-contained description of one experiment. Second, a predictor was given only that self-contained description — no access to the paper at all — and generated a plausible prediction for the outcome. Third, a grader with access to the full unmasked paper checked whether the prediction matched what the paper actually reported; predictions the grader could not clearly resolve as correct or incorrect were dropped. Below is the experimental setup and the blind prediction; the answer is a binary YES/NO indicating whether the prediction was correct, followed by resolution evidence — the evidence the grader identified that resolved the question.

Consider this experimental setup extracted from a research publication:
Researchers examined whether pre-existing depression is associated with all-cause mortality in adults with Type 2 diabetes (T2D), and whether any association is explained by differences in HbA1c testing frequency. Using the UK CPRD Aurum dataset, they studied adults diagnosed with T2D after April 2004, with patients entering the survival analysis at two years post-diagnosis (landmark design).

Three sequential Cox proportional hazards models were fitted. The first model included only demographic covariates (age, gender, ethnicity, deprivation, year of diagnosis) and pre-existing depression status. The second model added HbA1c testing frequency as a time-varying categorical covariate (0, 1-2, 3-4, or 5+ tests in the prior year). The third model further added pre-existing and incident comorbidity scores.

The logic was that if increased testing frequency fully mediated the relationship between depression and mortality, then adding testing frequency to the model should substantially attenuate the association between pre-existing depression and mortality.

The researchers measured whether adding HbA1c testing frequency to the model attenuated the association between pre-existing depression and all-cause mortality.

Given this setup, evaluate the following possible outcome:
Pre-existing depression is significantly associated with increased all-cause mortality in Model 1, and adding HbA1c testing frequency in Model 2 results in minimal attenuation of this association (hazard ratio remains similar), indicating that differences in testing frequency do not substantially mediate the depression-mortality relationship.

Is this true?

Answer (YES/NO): YES